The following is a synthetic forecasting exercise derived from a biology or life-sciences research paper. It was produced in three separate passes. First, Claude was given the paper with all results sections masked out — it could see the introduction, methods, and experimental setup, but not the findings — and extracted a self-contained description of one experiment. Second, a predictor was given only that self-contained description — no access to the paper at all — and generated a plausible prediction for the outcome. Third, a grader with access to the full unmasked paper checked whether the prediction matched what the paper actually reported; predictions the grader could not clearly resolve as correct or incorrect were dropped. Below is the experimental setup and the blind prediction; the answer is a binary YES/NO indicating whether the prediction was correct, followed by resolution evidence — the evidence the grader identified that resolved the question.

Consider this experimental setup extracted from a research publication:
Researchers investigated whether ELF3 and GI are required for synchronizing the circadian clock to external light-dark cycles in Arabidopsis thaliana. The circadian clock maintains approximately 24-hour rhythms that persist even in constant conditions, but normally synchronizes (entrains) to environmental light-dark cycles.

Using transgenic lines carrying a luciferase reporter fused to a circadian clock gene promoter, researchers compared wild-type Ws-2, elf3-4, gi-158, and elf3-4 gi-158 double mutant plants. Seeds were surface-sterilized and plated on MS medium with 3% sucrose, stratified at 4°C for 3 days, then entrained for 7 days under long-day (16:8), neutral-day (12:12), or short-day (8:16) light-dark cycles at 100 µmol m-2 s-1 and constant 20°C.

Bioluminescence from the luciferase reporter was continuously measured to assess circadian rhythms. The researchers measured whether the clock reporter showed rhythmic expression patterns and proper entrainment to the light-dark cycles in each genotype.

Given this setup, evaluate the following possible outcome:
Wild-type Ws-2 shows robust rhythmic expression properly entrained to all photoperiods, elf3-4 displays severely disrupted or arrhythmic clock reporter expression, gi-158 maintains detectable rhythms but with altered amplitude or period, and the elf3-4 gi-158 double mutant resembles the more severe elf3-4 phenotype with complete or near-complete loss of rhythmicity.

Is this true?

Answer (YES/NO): YES